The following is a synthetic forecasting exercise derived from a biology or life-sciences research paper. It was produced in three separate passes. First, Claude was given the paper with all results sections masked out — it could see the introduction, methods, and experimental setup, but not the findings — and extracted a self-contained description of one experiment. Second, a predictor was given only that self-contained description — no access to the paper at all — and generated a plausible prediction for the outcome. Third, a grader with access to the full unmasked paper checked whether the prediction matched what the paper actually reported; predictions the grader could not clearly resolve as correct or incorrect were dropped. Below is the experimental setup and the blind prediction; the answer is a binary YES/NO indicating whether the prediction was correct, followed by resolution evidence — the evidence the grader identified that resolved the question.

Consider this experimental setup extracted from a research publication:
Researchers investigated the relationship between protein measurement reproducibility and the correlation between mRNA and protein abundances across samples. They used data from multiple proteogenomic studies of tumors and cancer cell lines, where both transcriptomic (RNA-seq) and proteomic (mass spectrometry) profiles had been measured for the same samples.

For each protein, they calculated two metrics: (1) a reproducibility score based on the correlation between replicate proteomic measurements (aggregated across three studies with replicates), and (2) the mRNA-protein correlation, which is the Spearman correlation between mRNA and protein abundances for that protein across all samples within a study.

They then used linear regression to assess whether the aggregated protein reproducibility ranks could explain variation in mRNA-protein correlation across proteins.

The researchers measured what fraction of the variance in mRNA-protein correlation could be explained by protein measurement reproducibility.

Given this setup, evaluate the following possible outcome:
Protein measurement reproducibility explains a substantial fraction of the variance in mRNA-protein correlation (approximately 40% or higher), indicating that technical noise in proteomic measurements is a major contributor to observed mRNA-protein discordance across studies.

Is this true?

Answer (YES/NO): NO